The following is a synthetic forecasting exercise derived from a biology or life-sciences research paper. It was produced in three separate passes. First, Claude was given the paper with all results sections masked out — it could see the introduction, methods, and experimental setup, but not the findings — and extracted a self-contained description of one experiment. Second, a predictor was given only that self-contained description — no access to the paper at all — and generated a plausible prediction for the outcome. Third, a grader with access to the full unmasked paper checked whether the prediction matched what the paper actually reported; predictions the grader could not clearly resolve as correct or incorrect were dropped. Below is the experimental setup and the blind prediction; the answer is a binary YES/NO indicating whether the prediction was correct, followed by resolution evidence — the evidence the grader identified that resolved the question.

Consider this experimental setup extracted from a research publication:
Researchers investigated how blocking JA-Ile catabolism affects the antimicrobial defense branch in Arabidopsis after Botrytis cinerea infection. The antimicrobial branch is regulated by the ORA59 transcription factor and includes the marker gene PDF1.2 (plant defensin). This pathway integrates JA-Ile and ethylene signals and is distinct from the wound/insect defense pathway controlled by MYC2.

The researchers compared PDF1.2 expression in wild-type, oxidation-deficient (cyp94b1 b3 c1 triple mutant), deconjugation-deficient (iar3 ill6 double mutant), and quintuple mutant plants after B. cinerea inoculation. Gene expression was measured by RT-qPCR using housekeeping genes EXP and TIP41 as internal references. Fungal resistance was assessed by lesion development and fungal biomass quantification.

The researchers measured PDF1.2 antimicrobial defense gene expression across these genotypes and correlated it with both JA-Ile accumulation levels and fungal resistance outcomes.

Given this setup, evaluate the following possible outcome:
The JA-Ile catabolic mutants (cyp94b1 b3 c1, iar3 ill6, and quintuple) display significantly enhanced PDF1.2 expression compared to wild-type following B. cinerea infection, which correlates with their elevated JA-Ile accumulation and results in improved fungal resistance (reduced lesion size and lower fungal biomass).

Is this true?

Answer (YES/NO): NO